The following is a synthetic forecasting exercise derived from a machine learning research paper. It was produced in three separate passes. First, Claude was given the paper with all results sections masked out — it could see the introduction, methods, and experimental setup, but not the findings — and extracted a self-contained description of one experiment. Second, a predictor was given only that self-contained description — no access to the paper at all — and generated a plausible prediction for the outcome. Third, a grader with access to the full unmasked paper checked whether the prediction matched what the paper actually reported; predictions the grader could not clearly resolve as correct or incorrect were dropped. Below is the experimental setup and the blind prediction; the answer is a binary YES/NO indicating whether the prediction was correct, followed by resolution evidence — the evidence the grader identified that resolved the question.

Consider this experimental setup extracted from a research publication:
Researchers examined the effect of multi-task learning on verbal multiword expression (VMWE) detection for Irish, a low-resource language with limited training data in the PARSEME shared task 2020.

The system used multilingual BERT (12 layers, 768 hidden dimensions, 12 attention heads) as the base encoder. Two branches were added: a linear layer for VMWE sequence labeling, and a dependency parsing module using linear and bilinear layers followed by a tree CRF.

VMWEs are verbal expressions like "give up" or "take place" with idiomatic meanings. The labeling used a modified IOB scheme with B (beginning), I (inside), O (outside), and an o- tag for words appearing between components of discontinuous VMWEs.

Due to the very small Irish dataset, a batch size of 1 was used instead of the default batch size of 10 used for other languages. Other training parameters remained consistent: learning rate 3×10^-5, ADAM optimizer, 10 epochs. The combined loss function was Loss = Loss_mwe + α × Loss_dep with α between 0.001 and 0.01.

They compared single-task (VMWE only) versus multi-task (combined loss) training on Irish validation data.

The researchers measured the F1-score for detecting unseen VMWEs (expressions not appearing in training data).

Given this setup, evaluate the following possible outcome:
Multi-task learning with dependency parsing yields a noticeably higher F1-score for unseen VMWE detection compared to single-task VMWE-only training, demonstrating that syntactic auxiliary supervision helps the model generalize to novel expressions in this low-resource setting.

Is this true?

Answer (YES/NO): YES